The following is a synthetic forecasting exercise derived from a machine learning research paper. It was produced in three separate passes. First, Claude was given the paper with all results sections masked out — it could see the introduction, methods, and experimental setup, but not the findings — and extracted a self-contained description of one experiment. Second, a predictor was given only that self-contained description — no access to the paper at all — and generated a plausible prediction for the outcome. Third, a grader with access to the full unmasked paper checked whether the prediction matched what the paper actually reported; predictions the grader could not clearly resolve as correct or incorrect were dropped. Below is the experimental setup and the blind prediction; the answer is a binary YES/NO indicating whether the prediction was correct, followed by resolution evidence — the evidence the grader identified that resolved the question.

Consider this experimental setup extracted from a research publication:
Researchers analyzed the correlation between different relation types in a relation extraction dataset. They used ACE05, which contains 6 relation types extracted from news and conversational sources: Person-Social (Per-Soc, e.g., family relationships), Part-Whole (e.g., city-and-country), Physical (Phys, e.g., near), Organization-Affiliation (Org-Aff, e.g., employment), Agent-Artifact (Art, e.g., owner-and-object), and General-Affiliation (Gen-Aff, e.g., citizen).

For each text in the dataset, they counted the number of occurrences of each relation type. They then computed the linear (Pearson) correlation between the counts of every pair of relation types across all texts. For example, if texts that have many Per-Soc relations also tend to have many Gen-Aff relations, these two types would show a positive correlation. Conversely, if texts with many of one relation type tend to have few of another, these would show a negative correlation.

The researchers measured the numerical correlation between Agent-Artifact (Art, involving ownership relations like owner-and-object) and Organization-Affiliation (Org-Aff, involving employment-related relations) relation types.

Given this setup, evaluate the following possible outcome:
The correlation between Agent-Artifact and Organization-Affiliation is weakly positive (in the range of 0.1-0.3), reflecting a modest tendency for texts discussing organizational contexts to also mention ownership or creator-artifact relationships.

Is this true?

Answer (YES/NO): NO